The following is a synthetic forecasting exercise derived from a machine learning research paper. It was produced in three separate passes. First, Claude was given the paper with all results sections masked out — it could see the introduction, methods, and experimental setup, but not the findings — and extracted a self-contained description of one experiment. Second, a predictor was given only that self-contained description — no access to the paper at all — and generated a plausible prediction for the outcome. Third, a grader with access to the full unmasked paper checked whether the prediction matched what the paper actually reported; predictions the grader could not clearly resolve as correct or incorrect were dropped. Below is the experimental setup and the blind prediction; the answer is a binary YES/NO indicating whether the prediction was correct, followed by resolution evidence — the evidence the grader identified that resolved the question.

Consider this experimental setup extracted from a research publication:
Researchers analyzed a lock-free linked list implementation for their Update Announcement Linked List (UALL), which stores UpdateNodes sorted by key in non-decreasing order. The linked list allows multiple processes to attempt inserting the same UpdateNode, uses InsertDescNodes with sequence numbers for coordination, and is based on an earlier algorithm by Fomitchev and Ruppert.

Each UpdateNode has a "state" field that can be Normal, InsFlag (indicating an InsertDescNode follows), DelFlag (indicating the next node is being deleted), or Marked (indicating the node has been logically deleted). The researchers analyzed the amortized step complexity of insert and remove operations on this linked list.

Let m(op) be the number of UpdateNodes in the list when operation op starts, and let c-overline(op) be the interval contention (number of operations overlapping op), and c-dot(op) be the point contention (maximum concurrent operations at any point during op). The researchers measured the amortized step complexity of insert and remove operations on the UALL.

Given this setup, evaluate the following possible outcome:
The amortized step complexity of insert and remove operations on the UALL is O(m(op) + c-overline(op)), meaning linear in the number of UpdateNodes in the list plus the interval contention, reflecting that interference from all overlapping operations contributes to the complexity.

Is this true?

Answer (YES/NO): NO